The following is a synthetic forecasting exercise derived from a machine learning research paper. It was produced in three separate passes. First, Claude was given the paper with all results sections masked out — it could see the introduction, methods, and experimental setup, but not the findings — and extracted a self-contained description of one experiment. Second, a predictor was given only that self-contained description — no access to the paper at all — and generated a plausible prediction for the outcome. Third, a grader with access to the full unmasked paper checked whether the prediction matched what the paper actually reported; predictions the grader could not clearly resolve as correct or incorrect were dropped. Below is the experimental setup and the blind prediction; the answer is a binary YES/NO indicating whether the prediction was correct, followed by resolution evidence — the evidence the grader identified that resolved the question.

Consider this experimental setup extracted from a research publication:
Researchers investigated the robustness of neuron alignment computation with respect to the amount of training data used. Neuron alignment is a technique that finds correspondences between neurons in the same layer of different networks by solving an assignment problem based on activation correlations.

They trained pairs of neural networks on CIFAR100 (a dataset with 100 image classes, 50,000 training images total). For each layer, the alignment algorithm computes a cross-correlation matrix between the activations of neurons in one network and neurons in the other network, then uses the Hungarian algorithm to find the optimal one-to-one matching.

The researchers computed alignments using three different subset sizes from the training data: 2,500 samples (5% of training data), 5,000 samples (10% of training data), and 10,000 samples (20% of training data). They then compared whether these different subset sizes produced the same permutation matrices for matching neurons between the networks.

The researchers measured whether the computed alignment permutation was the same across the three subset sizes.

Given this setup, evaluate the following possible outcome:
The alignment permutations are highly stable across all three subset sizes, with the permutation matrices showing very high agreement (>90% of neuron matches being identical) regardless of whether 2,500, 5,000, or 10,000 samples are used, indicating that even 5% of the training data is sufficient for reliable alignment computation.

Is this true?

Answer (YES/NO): YES